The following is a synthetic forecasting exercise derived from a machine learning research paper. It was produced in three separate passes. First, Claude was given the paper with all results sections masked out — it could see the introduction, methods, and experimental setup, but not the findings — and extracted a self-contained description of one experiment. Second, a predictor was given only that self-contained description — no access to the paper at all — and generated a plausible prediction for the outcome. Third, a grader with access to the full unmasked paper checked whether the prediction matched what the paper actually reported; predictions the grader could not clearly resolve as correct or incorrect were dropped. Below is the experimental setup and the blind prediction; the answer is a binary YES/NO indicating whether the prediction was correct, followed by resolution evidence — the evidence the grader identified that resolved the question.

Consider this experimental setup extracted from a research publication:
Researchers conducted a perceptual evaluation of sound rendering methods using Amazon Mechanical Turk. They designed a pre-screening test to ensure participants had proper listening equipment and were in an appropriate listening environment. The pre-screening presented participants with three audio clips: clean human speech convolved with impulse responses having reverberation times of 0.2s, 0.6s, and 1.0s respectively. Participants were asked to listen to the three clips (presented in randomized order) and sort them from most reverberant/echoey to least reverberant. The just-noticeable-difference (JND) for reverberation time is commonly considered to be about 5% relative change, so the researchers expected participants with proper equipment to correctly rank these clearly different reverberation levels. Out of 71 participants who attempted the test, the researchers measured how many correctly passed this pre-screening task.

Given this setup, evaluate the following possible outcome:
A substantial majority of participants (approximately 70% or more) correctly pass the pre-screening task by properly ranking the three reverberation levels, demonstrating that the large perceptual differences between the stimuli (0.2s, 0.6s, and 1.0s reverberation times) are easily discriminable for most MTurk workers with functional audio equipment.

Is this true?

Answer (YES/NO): YES